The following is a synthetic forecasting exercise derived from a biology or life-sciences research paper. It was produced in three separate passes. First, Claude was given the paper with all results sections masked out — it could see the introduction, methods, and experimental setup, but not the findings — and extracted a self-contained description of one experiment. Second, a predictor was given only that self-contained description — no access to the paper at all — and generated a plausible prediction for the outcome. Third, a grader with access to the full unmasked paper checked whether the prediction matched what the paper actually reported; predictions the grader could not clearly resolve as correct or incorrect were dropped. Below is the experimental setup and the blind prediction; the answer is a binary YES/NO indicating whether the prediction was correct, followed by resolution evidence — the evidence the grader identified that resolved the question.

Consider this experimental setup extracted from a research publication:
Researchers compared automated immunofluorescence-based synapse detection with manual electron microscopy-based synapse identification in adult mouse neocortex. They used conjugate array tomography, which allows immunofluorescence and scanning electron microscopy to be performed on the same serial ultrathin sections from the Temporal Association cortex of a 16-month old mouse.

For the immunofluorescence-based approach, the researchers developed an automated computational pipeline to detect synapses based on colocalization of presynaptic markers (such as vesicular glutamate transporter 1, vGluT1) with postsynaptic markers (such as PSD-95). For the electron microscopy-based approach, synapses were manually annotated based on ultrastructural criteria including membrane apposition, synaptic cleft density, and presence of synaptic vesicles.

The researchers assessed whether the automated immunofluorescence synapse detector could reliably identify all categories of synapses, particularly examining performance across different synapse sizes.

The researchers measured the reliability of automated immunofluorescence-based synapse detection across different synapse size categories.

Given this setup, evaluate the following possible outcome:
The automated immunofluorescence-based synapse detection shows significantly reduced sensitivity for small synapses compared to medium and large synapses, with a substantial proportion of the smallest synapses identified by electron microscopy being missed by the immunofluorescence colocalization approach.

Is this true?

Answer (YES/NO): YES